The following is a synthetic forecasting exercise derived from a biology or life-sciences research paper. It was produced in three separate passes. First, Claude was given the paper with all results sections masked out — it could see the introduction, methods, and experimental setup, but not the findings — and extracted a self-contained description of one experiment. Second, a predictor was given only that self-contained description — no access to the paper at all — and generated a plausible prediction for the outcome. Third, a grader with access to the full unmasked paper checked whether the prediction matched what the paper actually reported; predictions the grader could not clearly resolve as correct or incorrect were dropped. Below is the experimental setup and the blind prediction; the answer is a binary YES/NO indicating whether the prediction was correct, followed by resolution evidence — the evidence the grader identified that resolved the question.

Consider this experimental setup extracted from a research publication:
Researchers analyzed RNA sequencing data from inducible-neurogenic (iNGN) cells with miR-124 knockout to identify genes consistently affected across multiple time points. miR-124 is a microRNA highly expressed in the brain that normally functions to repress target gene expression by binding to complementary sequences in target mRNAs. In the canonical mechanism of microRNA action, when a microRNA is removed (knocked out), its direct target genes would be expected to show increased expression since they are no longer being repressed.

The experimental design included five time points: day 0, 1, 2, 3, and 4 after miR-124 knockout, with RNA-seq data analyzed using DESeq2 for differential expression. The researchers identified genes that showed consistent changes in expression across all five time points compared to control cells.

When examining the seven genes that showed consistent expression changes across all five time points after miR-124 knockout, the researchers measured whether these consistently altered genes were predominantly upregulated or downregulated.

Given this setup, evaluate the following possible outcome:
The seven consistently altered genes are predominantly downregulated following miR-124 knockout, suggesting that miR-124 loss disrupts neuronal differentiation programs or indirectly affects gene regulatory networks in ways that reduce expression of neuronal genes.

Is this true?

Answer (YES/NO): YES